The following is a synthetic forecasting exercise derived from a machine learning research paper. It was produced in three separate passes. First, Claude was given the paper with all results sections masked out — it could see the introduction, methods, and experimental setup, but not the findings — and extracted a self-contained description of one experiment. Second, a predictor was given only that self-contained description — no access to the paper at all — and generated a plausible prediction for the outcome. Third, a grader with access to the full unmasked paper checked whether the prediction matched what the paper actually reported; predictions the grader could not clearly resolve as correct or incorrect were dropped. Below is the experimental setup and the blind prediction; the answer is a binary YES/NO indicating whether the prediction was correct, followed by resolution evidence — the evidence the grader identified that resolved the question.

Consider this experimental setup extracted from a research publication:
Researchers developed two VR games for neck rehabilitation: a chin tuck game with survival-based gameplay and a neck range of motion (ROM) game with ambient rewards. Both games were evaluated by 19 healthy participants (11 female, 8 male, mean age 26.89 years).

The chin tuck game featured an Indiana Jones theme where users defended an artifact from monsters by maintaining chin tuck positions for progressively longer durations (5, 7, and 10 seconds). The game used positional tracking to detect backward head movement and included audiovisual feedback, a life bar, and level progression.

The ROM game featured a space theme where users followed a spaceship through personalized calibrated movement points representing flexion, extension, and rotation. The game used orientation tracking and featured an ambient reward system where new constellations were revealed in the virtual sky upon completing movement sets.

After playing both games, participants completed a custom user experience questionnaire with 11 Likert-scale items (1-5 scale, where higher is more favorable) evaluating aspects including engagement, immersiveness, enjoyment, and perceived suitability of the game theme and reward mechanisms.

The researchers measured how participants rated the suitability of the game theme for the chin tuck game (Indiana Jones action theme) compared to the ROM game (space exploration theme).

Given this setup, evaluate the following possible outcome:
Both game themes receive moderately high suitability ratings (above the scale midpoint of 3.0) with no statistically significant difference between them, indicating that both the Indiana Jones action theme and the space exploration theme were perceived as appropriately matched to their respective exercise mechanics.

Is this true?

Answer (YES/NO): YES